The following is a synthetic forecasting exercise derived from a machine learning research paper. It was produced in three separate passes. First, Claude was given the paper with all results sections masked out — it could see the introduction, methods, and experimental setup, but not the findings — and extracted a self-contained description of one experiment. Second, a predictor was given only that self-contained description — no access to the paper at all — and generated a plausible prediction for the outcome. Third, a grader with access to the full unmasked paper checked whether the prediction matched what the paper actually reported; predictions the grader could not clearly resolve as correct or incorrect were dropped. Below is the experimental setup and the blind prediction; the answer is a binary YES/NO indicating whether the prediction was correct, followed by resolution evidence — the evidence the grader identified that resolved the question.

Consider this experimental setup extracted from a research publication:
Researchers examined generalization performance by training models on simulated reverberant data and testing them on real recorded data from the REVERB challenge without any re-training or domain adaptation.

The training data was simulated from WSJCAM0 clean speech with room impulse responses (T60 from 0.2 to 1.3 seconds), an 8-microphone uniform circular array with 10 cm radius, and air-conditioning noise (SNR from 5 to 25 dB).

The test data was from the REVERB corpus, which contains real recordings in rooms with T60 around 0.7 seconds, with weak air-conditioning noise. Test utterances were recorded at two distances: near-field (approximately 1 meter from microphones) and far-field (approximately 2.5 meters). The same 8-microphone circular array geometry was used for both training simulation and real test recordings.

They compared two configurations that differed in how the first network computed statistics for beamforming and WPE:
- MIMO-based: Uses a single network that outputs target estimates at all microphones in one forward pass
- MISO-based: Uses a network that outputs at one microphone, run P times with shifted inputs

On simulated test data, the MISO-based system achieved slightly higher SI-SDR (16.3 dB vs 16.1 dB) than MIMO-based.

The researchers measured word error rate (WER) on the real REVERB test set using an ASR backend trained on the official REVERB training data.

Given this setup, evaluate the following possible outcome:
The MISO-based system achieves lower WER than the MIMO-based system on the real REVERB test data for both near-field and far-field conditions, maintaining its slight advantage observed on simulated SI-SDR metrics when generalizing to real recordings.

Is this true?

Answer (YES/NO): NO